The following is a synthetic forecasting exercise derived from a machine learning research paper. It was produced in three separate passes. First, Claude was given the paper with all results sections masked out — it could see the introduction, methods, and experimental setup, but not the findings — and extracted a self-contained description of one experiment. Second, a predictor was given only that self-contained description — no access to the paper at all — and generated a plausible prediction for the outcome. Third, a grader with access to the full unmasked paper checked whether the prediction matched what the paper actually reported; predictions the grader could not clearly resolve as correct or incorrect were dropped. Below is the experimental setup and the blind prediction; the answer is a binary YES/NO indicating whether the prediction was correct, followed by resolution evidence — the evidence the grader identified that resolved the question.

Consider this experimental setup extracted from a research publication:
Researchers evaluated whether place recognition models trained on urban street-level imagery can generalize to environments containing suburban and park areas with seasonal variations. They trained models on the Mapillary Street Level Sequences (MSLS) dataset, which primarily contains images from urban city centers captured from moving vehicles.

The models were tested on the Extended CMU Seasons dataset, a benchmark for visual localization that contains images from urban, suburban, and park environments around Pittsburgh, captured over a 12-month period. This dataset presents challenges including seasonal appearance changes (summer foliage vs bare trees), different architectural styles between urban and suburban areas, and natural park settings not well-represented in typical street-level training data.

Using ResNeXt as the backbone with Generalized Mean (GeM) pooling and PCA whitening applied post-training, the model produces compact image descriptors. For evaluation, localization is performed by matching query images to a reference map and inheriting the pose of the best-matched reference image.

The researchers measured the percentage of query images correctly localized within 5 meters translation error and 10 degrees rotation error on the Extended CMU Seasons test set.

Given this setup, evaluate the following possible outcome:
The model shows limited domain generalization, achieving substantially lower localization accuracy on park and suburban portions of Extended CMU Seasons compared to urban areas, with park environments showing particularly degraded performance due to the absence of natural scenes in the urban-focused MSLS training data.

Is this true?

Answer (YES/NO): YES